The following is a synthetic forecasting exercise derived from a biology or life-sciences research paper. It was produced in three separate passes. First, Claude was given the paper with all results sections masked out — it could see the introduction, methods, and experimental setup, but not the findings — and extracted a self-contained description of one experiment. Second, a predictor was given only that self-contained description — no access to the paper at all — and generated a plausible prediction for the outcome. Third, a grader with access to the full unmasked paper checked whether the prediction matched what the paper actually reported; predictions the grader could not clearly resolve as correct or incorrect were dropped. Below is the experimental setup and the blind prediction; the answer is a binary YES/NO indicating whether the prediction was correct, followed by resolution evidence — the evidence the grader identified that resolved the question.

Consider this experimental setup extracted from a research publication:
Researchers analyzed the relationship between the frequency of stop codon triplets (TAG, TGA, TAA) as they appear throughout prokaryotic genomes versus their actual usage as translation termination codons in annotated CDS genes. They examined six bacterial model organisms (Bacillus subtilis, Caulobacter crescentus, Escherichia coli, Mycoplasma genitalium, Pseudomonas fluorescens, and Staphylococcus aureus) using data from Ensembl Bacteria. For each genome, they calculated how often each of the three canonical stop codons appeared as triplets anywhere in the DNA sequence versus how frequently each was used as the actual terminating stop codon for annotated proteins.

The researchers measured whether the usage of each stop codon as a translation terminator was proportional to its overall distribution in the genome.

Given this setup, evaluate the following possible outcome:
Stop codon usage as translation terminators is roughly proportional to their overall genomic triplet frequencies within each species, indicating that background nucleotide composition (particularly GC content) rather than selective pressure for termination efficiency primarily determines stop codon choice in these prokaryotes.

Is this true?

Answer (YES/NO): NO